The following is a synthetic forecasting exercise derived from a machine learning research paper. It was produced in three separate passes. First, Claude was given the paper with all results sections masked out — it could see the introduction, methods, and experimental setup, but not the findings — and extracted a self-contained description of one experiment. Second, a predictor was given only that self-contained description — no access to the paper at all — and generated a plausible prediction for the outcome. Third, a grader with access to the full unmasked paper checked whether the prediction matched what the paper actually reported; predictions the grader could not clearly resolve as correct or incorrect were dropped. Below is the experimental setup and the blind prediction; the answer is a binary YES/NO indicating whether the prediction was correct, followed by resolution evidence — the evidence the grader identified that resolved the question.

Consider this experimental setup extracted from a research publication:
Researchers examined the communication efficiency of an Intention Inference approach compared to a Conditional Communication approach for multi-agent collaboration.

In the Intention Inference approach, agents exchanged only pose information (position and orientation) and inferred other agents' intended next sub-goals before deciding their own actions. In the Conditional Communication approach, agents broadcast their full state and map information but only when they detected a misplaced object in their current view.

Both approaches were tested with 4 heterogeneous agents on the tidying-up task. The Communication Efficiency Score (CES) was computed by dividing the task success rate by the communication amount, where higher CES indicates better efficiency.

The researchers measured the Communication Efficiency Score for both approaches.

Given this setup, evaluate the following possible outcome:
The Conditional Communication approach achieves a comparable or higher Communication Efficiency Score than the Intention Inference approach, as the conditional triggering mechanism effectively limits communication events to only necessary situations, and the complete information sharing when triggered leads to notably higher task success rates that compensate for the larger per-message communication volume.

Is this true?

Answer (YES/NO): NO